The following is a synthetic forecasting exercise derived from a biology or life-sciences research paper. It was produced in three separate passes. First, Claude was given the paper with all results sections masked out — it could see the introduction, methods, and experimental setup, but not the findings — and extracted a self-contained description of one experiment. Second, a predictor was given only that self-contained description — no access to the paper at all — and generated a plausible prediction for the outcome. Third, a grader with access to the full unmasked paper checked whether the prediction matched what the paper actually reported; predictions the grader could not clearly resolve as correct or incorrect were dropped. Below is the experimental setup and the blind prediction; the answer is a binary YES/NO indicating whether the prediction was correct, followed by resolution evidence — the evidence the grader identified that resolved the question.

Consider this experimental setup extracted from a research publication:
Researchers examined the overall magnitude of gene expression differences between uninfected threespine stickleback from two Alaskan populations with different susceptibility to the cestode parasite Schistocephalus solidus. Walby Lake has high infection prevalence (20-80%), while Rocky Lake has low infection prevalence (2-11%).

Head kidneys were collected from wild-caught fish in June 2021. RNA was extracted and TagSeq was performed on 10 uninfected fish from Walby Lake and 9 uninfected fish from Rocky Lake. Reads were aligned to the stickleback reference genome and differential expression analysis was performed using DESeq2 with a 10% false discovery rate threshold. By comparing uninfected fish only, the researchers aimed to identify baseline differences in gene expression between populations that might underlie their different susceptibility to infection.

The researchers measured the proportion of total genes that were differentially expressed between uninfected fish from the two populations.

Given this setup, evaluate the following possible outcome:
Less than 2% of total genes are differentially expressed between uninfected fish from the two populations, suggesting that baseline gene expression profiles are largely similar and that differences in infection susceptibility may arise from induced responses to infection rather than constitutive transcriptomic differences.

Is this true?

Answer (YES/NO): NO